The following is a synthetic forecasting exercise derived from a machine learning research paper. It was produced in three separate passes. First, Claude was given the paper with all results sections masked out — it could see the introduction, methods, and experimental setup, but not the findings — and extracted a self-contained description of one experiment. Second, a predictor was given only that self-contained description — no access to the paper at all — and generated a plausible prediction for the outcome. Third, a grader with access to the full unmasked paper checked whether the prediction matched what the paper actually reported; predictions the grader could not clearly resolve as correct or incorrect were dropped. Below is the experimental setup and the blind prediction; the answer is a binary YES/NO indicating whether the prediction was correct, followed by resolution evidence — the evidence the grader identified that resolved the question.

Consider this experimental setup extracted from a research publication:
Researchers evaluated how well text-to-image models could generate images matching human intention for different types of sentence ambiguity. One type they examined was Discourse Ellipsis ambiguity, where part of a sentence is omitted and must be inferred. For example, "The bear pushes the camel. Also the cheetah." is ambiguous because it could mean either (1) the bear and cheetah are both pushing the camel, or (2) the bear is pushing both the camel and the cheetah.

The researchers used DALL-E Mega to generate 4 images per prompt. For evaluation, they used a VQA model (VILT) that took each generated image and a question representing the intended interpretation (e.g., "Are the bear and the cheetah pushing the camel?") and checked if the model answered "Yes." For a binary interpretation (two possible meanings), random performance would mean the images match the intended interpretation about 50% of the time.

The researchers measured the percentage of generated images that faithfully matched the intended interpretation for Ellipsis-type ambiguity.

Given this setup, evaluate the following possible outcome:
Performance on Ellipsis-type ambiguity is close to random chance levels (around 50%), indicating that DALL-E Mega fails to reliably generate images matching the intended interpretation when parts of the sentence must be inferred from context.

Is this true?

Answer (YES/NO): NO